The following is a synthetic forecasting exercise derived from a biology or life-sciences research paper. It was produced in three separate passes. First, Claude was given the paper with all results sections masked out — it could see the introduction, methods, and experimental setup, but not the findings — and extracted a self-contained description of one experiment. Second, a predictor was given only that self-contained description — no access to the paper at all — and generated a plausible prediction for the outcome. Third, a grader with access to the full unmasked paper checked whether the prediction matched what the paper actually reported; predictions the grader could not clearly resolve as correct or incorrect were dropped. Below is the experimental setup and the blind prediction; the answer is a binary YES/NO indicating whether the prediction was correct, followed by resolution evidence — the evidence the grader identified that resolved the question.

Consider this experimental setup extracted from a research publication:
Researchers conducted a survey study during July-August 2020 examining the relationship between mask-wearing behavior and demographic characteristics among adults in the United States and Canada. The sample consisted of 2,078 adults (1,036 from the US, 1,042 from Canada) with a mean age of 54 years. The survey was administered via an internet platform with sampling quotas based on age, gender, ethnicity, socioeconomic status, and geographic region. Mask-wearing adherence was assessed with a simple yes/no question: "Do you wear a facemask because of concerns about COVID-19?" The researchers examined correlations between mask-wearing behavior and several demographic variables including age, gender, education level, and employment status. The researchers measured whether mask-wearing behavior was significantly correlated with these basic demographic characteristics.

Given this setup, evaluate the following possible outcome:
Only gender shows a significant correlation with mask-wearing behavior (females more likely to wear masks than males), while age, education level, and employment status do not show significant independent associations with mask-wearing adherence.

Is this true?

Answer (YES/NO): NO